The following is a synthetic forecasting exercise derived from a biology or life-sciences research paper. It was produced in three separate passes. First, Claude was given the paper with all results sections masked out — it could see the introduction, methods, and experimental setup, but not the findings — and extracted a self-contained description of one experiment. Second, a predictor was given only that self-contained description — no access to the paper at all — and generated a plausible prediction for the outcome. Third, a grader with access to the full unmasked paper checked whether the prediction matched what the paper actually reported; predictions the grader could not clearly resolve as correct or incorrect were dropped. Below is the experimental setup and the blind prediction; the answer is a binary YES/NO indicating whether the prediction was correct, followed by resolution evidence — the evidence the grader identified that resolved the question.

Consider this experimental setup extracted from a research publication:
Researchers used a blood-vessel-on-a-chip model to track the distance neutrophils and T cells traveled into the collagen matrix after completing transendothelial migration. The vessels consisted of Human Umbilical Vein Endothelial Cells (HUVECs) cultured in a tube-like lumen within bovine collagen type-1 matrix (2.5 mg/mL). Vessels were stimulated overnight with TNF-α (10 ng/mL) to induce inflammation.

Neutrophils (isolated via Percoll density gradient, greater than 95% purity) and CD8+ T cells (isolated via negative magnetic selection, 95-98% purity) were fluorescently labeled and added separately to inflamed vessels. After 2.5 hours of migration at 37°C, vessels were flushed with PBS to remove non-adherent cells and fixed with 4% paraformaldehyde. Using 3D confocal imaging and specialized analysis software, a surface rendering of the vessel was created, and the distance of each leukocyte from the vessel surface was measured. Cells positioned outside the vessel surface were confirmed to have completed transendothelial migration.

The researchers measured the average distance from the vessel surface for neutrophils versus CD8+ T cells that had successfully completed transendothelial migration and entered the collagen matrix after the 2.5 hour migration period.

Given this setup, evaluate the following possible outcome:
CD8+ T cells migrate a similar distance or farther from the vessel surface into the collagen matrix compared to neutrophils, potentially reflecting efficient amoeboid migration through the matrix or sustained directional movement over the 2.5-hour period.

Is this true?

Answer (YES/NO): NO